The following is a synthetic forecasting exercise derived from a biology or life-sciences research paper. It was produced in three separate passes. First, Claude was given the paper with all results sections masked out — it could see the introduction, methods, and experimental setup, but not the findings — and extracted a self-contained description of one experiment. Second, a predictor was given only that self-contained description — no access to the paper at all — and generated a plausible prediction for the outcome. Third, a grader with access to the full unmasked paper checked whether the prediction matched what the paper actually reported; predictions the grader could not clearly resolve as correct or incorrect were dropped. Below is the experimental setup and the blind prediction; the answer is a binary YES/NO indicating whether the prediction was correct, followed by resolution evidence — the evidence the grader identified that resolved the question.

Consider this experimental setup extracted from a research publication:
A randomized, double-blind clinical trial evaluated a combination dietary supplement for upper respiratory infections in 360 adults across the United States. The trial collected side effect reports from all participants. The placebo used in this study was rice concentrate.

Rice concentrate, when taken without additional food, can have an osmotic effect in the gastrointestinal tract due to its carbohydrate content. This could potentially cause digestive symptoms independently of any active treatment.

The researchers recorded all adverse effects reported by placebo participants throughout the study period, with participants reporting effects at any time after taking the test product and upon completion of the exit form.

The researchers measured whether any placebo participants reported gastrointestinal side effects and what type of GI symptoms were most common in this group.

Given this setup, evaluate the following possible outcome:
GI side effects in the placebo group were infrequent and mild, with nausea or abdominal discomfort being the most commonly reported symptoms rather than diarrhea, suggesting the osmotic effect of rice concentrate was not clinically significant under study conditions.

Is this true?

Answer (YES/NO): NO